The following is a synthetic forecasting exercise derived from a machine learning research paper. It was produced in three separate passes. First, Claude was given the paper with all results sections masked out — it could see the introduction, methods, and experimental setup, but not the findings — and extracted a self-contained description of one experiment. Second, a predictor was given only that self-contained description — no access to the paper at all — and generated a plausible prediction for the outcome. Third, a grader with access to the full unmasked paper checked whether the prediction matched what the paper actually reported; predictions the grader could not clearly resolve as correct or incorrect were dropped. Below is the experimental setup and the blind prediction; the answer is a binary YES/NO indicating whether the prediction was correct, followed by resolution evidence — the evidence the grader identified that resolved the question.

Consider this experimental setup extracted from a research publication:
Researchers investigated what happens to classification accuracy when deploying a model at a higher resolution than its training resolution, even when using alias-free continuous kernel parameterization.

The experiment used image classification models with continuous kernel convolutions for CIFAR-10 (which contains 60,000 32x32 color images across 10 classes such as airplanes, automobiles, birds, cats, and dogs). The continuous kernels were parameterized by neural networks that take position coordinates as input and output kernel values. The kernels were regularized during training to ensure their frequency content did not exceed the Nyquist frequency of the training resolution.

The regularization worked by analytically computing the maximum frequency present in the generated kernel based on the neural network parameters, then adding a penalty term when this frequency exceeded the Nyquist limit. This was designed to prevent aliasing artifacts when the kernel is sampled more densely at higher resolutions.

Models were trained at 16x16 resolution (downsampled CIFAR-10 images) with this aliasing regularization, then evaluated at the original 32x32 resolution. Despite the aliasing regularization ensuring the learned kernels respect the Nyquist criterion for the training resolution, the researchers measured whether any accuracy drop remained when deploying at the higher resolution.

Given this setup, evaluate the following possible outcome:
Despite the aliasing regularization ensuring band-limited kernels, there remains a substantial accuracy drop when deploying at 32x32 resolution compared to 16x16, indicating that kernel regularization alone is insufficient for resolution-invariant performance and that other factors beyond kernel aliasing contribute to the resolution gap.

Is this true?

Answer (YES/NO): NO